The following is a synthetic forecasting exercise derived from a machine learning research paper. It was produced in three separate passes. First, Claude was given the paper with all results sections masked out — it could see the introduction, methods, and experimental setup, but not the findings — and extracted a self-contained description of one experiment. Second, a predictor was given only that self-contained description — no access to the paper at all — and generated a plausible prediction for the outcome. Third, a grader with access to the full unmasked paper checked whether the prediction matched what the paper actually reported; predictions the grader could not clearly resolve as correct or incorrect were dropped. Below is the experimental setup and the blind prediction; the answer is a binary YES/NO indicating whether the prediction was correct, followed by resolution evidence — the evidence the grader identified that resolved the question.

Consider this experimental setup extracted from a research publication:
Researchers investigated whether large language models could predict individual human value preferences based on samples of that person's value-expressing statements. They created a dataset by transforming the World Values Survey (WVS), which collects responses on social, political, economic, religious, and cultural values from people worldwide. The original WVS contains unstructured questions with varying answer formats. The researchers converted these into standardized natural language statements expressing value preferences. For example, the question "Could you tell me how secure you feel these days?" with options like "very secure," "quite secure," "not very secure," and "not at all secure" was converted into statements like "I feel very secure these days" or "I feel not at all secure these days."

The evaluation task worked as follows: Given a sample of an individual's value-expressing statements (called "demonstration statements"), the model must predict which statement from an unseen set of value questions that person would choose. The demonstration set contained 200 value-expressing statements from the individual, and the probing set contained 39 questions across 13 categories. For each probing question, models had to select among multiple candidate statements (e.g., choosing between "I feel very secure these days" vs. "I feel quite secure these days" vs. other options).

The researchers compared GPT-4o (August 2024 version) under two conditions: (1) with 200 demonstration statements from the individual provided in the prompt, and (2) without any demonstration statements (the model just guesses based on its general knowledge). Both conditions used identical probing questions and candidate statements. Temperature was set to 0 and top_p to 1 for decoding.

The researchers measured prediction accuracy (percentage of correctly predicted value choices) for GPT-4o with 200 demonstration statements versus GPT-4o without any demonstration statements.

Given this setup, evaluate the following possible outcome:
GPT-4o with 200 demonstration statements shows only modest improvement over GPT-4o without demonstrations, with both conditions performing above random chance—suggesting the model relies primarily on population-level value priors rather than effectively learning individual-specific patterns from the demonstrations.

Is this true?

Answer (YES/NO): NO